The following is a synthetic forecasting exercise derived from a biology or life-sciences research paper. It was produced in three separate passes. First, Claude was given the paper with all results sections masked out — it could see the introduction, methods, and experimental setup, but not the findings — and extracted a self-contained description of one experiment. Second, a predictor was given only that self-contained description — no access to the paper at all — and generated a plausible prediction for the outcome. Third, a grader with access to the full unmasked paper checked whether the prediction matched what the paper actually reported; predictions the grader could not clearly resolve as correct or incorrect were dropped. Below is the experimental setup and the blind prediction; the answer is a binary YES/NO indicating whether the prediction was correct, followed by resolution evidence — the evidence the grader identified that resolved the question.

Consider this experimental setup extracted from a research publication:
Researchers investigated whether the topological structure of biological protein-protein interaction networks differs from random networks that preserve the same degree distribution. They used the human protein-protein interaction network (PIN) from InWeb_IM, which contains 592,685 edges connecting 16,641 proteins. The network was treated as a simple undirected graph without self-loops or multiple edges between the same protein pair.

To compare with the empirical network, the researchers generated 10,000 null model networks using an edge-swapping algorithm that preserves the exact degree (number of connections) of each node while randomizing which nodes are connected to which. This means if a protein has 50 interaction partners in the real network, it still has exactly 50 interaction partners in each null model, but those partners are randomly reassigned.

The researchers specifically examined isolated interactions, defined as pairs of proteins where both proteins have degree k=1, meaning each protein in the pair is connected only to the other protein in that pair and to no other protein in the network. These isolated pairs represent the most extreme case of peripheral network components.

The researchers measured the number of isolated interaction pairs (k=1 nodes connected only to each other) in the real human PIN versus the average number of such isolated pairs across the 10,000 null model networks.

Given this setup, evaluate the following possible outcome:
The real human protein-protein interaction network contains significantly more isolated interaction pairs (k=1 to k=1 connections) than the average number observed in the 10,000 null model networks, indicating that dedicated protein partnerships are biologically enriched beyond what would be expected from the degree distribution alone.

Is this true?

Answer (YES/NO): NO